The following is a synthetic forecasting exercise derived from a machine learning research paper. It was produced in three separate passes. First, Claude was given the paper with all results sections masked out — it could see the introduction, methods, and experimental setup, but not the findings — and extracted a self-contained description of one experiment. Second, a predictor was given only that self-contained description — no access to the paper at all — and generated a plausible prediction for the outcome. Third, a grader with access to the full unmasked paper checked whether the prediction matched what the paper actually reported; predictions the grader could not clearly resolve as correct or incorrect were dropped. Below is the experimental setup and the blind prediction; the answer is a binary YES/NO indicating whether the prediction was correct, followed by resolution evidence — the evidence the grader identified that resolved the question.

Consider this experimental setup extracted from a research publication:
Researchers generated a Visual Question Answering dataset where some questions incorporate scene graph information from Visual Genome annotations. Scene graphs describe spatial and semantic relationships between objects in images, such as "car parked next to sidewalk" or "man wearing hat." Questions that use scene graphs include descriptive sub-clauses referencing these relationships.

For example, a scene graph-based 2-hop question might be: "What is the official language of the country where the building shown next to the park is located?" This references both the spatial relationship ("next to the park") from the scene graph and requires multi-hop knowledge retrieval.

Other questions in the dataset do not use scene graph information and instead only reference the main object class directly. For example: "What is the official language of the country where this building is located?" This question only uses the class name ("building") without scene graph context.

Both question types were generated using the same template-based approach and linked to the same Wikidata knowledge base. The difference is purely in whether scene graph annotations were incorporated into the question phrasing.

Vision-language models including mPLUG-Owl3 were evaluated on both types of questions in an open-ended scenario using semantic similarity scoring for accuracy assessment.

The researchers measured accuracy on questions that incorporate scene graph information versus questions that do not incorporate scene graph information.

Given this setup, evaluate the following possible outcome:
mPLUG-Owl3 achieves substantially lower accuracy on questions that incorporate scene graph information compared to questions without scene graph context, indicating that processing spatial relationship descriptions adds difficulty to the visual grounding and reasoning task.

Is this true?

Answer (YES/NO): YES